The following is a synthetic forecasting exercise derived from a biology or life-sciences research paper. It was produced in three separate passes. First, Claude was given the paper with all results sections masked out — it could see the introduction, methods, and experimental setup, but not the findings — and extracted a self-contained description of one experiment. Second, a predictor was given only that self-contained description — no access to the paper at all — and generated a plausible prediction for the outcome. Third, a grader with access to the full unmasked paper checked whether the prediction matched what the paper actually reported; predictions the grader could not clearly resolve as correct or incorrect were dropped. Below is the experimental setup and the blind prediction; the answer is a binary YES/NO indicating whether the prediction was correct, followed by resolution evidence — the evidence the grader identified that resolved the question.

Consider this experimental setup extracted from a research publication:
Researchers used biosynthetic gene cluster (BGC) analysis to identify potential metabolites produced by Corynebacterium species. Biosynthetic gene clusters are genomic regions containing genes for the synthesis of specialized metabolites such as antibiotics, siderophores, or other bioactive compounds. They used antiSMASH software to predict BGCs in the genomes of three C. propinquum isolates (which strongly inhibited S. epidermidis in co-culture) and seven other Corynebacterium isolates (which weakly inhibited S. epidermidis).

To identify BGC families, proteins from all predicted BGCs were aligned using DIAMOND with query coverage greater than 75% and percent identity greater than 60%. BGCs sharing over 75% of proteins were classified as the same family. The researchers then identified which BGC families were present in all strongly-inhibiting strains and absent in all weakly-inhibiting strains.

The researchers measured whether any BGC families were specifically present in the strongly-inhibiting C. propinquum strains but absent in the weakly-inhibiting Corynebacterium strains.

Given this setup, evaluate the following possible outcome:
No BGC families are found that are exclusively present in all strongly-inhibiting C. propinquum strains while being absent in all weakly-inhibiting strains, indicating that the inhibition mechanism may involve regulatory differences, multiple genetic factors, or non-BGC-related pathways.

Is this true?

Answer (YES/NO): NO